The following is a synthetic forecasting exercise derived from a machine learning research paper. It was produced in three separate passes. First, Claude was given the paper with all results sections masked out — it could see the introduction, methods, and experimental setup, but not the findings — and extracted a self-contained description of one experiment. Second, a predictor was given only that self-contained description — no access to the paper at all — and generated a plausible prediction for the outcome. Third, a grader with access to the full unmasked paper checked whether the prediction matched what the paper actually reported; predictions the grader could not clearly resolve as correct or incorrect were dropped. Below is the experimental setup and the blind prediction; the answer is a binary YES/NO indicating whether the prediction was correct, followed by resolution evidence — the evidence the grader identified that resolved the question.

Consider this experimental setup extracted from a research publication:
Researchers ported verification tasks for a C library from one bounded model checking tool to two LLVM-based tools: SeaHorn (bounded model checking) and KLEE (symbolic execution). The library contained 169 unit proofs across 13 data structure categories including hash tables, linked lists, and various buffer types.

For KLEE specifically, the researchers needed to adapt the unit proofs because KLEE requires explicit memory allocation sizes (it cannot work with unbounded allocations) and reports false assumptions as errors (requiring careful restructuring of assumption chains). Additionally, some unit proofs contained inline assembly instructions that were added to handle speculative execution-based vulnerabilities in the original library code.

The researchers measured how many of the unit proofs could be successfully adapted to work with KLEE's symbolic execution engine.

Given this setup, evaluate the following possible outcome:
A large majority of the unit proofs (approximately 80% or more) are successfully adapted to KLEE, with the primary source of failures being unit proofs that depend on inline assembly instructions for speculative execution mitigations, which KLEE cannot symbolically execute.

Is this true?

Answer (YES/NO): YES